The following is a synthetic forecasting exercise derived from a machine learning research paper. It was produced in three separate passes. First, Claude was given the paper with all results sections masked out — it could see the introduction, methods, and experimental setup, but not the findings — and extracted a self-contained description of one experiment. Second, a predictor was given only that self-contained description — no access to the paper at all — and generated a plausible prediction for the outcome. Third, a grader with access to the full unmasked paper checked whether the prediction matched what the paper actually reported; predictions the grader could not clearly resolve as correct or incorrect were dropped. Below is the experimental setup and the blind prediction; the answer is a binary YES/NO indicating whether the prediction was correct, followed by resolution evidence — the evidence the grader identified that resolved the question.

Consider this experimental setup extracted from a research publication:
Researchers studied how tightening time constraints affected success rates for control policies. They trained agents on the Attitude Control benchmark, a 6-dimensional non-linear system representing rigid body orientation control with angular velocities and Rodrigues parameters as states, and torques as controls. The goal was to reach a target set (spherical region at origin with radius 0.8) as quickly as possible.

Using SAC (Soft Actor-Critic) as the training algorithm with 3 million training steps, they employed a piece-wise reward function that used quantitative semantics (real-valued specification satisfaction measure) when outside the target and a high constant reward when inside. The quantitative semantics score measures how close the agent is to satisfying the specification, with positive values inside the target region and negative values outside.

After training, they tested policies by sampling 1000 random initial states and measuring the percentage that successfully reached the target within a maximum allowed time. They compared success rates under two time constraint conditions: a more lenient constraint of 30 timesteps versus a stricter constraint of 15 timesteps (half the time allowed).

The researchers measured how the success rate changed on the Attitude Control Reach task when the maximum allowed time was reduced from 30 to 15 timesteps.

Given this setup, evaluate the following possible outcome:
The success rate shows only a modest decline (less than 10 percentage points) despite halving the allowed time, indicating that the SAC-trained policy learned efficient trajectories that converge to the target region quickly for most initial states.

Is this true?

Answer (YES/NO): NO